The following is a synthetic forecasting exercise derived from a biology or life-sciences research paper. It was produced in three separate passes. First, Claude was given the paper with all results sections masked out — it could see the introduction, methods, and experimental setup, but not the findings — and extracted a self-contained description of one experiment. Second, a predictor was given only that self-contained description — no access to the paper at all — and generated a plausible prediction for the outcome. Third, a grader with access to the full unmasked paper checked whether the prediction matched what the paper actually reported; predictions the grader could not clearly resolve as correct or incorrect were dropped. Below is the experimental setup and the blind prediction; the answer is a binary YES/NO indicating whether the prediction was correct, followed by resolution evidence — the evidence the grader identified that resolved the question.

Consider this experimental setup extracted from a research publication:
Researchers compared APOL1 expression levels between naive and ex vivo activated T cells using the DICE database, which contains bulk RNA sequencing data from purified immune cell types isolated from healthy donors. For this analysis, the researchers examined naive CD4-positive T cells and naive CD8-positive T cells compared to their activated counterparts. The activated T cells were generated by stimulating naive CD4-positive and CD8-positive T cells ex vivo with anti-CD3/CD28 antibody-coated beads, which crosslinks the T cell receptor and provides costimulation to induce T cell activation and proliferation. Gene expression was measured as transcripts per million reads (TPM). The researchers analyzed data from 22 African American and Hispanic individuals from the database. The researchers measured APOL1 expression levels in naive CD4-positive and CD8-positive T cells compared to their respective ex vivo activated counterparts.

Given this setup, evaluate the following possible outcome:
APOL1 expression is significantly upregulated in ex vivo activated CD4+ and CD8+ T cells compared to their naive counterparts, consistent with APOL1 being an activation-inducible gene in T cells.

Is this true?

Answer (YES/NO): YES